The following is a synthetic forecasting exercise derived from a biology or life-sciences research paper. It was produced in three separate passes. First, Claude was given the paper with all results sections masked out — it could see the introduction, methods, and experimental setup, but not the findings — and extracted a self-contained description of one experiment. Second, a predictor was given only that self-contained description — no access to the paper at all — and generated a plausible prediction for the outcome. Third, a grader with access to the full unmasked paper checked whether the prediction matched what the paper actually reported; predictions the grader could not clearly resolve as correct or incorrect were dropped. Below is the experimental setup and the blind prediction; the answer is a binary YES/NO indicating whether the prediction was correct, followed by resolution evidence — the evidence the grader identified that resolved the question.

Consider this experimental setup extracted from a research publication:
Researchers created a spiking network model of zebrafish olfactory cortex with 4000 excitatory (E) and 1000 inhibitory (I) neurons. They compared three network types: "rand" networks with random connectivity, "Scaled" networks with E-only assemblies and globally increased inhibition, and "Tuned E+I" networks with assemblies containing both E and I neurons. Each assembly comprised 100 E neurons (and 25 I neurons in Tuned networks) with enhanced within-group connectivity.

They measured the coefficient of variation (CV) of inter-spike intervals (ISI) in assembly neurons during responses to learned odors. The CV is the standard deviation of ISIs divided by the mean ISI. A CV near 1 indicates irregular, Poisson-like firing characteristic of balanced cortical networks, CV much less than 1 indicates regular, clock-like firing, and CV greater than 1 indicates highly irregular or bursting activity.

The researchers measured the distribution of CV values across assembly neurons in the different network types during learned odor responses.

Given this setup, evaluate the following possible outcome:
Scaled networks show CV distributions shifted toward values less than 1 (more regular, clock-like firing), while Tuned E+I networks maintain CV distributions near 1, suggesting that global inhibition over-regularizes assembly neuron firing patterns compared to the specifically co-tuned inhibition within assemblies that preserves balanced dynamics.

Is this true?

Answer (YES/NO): YES